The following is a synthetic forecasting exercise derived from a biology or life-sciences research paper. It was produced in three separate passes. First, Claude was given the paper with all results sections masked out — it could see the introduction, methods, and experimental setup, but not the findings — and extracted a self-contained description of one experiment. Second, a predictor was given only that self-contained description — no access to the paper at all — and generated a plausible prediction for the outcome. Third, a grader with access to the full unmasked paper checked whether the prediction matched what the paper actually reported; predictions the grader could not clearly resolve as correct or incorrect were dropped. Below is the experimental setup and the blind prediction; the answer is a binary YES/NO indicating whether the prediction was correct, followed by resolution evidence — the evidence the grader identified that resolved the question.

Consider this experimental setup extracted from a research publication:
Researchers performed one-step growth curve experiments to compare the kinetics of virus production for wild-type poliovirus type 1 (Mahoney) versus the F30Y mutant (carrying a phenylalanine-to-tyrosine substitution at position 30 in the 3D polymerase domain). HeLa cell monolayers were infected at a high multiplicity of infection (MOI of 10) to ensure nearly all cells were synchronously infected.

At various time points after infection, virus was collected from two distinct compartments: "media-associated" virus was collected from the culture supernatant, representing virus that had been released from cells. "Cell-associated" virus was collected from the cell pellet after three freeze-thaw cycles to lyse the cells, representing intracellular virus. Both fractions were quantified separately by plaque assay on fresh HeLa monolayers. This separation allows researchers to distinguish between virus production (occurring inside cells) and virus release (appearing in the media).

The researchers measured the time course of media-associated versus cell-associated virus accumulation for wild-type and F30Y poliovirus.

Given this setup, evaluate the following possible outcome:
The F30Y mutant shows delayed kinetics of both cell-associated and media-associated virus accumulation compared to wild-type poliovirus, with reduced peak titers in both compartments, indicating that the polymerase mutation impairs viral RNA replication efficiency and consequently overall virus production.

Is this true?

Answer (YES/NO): NO